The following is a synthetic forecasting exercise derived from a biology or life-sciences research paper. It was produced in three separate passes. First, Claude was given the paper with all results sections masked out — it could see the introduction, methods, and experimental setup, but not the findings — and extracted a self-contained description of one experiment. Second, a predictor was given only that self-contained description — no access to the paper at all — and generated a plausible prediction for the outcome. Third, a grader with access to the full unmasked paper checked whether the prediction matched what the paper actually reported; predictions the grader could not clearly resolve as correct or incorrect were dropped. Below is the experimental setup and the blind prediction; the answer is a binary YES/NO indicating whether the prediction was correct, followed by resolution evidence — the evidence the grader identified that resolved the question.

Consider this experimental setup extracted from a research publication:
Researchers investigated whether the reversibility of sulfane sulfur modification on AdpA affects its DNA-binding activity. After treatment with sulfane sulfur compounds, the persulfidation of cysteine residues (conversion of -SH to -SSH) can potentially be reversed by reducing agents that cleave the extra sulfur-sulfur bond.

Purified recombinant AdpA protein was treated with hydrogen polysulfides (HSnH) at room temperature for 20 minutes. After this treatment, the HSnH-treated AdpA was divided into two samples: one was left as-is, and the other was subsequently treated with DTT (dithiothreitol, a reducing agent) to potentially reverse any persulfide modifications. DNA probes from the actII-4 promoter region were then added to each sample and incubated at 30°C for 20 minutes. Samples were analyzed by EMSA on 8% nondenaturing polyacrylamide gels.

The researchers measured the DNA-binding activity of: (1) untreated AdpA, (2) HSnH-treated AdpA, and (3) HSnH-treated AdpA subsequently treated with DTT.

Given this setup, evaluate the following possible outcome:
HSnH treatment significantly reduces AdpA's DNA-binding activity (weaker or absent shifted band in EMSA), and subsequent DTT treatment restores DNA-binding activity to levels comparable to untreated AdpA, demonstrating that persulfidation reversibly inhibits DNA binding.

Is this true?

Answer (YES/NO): YES